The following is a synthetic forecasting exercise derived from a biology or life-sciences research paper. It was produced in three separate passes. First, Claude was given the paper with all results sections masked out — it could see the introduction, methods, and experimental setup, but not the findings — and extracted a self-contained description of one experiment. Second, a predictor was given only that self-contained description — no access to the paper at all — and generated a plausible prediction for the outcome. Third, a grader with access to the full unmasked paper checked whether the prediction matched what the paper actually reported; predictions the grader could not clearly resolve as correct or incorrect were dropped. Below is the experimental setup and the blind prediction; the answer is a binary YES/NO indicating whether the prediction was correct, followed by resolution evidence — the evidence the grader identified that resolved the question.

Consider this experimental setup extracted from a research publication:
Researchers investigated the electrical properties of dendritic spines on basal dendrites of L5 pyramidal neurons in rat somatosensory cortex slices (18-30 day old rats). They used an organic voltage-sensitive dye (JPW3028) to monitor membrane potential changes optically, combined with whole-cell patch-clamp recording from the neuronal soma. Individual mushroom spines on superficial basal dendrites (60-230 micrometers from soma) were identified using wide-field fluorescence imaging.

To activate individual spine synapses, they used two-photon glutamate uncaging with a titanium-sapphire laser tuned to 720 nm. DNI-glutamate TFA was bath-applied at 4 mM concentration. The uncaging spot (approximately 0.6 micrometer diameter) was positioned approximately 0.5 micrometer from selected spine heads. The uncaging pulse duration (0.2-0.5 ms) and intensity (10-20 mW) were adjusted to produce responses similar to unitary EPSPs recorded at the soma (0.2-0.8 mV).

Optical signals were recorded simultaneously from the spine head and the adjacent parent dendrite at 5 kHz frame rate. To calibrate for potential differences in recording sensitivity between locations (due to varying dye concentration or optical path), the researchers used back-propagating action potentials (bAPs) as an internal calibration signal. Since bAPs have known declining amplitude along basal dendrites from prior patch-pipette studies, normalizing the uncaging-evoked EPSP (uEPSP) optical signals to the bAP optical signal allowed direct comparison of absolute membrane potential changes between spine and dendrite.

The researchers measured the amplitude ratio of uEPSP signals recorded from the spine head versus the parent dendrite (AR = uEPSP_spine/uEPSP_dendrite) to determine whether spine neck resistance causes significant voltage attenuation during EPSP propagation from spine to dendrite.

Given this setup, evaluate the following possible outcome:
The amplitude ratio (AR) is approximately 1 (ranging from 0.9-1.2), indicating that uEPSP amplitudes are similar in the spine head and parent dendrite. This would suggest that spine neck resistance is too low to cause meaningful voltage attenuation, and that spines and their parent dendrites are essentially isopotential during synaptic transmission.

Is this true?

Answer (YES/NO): YES